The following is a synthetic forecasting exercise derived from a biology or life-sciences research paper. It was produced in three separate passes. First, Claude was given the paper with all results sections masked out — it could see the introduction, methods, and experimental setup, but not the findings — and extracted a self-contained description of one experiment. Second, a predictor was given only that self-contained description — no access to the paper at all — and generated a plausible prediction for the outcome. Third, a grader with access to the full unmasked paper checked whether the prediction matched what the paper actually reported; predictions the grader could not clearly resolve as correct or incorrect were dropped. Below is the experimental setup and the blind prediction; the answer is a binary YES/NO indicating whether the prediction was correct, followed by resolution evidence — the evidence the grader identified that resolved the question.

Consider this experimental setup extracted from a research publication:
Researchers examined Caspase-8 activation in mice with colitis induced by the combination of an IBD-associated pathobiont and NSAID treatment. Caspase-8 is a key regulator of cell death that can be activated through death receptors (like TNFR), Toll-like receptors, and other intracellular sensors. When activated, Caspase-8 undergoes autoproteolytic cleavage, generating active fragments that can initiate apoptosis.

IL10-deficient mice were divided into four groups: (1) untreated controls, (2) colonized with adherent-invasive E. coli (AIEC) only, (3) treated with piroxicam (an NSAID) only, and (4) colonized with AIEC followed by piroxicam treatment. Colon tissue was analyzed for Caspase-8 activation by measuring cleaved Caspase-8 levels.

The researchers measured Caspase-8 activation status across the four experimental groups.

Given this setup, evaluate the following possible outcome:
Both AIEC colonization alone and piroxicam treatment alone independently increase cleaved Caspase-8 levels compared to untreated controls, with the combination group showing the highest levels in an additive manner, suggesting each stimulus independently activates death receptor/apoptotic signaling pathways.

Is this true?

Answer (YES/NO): NO